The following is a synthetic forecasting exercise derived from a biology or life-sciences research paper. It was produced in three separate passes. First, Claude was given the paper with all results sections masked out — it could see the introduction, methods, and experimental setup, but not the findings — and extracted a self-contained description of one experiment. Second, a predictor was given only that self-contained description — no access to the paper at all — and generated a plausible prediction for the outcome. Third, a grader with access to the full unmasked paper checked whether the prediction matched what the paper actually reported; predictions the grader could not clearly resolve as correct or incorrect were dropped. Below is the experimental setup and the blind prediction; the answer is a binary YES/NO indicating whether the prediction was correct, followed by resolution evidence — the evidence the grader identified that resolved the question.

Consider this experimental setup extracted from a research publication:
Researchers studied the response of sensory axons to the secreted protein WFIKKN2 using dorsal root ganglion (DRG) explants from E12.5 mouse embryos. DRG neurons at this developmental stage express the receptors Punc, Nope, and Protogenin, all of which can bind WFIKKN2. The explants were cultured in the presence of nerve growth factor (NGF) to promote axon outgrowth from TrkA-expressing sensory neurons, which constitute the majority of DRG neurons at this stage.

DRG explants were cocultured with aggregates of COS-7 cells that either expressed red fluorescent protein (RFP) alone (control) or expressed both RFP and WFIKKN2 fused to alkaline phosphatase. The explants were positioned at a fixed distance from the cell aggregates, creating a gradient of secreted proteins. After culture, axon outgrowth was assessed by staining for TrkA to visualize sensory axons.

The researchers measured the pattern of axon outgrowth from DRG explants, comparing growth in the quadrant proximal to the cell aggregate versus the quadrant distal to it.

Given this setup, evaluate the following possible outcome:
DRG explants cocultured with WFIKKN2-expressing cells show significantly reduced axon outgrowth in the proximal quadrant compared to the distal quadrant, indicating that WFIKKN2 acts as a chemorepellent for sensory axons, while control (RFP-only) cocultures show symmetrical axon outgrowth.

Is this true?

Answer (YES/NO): YES